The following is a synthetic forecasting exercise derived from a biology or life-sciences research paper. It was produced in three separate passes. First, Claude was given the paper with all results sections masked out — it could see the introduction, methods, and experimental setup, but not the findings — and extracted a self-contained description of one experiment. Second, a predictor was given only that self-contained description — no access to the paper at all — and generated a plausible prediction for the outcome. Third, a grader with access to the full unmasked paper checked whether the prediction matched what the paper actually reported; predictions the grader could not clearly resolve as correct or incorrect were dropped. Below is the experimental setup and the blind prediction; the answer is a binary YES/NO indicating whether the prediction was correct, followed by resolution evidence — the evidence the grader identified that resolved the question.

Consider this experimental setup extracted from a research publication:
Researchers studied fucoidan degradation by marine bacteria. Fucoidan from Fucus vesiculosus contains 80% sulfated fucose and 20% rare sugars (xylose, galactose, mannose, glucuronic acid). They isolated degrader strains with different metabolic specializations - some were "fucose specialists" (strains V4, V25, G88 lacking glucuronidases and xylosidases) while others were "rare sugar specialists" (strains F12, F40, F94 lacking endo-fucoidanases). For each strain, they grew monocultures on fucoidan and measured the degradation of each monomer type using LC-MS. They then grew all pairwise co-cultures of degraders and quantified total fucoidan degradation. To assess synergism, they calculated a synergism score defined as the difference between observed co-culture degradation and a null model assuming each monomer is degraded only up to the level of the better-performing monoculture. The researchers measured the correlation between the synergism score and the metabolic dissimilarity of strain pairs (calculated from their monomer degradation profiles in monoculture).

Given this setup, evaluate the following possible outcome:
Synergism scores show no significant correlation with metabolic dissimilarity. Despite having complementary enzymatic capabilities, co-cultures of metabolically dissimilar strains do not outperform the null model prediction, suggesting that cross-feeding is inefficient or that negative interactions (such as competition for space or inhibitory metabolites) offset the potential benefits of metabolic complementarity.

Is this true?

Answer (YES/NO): NO